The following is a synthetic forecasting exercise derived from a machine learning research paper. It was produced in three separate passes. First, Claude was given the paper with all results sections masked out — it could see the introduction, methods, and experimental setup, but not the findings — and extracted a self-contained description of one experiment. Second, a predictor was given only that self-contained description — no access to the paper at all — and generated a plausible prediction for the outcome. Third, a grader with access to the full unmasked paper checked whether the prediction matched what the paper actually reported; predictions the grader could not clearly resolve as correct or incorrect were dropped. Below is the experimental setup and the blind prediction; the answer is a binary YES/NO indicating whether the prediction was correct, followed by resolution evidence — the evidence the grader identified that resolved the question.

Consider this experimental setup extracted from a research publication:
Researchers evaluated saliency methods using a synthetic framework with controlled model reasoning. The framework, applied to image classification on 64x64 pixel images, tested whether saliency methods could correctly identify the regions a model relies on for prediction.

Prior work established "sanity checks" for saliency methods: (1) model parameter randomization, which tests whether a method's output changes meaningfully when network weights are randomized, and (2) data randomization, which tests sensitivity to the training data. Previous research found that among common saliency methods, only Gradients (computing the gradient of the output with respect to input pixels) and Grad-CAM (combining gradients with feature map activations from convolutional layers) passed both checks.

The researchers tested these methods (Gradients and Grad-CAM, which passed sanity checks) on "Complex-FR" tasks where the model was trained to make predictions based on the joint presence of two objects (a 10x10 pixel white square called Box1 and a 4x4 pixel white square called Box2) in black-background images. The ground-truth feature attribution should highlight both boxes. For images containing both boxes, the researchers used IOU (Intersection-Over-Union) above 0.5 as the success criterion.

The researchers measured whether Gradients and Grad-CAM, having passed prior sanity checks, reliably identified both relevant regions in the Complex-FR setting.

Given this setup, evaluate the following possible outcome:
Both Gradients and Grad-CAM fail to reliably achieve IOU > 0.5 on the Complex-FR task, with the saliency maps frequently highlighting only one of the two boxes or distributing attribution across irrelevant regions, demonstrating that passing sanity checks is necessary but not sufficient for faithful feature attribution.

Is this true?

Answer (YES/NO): YES